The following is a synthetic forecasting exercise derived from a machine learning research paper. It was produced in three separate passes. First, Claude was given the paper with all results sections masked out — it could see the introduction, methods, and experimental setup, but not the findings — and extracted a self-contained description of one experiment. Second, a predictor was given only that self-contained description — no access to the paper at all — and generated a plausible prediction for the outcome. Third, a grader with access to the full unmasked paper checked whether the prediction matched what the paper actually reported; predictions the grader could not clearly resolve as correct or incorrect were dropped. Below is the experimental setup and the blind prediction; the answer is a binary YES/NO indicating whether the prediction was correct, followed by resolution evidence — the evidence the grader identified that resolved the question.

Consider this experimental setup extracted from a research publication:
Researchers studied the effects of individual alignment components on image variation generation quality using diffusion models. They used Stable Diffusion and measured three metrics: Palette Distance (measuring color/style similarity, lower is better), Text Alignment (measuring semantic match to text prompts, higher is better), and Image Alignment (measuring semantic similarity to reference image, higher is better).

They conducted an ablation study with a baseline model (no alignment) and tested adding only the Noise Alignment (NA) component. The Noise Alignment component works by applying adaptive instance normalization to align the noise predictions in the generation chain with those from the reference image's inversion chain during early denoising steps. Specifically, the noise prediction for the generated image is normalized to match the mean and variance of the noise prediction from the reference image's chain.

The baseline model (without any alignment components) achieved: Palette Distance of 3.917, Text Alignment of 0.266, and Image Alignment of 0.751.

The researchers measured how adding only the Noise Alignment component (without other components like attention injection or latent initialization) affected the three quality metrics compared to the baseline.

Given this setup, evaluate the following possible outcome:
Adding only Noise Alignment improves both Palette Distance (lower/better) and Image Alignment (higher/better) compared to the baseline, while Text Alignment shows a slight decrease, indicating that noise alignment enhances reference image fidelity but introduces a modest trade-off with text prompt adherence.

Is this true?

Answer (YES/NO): NO